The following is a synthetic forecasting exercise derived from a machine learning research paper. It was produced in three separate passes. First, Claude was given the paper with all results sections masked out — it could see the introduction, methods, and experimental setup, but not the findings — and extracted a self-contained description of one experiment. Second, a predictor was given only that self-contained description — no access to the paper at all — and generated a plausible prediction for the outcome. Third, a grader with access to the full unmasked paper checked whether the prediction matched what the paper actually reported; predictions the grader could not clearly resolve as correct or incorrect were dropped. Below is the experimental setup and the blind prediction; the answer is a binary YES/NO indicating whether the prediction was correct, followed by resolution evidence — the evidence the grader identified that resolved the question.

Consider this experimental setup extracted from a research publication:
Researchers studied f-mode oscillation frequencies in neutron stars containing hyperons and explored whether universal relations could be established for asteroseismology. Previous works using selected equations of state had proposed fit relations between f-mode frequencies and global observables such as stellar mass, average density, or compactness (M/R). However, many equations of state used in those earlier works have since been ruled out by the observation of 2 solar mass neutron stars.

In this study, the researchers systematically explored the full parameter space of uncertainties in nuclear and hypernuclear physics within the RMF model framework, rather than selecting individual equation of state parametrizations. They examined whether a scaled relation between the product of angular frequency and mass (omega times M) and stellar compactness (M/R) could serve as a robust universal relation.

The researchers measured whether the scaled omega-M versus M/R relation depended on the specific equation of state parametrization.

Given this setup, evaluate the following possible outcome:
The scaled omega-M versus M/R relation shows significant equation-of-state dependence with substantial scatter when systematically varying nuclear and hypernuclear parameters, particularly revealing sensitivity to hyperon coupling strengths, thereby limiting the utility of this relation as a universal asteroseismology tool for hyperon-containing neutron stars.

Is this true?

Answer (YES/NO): NO